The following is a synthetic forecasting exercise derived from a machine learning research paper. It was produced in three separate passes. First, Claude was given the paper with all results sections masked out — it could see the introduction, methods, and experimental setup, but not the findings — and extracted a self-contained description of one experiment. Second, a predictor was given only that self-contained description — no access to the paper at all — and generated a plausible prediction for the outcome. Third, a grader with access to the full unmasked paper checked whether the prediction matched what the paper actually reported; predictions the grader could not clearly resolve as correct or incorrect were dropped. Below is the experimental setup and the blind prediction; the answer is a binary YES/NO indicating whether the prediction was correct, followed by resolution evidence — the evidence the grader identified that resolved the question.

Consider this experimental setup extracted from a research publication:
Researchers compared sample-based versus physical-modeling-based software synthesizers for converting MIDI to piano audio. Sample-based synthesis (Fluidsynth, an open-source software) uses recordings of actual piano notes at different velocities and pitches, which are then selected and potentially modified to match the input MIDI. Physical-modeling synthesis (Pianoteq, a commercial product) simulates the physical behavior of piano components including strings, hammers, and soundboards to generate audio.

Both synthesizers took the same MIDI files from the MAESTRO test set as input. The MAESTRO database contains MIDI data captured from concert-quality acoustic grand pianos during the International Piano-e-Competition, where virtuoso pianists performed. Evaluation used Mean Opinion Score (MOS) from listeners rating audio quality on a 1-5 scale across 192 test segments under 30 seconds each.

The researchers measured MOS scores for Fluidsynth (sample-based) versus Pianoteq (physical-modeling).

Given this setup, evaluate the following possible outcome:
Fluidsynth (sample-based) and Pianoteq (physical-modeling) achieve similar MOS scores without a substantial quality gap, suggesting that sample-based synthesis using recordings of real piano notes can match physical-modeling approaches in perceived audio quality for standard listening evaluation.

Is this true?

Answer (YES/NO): NO